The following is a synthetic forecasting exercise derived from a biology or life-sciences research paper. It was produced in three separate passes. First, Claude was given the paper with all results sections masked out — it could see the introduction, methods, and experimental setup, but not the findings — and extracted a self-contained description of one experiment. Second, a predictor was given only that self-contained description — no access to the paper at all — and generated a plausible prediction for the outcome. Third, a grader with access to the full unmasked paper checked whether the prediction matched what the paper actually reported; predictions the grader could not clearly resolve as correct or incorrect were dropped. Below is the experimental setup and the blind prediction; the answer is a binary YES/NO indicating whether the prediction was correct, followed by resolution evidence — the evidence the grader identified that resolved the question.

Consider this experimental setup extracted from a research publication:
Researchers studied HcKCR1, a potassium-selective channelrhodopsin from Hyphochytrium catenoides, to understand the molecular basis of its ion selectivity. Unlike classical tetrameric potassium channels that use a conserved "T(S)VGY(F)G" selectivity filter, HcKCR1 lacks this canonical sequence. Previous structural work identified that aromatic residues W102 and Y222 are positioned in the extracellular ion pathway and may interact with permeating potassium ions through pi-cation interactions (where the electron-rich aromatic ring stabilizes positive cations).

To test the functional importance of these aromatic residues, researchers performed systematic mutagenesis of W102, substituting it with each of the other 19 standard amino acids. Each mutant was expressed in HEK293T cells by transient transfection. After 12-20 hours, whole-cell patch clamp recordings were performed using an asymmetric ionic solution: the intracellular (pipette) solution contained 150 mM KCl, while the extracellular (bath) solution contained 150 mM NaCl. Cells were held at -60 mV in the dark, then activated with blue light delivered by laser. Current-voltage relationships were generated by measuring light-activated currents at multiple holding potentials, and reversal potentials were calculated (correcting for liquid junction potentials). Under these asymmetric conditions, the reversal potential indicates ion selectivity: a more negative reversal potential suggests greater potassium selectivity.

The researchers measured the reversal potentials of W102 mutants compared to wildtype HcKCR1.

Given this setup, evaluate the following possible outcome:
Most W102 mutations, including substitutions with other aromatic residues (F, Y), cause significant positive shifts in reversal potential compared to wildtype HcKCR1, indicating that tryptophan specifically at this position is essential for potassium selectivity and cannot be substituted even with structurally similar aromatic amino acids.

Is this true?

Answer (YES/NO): NO